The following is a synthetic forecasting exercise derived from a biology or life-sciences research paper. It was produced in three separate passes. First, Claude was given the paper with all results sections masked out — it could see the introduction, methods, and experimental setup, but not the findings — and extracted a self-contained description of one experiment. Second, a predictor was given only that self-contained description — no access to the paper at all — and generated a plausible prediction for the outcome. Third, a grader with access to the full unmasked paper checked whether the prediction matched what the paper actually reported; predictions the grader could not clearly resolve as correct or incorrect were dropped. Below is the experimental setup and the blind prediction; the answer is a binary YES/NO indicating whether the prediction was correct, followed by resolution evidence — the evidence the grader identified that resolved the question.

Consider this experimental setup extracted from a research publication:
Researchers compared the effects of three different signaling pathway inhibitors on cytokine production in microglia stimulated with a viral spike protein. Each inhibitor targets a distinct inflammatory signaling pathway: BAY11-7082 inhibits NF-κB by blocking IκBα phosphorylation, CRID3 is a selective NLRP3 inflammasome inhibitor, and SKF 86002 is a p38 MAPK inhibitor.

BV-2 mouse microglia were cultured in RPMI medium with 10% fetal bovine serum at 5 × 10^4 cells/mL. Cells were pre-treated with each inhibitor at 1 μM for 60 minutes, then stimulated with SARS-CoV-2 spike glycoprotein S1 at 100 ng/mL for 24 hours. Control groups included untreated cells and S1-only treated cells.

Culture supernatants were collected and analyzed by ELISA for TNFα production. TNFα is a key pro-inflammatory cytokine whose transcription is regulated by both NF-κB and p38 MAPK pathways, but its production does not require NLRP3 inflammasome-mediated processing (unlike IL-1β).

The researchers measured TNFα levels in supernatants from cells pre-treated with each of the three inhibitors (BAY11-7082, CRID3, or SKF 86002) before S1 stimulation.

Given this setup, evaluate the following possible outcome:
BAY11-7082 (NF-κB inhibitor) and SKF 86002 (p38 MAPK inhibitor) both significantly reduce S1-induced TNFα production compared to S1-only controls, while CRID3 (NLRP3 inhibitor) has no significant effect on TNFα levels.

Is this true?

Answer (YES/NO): YES